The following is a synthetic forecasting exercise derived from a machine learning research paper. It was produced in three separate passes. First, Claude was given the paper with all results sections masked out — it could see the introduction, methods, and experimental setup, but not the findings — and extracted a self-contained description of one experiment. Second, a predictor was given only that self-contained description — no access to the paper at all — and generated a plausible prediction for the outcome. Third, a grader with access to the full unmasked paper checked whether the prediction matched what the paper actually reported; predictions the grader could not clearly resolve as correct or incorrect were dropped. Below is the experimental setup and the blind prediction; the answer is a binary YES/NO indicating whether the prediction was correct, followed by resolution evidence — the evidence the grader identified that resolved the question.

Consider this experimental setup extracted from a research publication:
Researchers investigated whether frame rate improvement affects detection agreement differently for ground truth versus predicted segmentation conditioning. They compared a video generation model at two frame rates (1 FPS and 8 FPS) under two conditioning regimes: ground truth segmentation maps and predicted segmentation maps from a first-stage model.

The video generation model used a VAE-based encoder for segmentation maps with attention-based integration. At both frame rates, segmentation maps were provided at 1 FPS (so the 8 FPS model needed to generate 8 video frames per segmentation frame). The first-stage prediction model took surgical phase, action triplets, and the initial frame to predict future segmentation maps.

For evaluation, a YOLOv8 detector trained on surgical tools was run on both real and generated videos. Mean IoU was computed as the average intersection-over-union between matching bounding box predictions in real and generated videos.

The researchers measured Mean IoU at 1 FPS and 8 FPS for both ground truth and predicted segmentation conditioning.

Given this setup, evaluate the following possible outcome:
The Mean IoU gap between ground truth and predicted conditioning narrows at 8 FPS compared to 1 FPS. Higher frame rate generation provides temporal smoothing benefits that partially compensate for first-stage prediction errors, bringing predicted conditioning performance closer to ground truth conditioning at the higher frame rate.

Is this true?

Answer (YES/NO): NO